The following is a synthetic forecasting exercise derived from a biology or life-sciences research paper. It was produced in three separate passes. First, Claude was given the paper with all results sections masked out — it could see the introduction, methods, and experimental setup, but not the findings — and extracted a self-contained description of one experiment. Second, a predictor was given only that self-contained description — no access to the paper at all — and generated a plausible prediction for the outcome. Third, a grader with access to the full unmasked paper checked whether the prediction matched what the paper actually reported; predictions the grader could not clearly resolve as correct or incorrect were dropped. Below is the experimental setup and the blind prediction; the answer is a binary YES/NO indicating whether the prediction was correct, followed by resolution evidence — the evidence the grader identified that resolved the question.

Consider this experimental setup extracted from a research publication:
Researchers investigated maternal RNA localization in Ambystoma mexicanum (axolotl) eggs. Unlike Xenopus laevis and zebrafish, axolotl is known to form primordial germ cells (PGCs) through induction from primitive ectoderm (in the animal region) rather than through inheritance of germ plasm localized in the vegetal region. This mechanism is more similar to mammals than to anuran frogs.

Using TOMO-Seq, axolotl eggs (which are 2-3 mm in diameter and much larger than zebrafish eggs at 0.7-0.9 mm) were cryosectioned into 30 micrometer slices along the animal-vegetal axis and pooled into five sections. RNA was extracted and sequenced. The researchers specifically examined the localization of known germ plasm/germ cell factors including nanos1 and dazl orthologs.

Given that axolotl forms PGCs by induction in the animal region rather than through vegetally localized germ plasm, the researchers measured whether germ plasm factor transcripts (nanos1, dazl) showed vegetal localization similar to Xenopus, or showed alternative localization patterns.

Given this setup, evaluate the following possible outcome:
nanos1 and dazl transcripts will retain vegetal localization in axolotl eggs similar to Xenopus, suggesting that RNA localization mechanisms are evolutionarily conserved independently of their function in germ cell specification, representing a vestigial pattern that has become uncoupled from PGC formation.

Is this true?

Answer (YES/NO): NO